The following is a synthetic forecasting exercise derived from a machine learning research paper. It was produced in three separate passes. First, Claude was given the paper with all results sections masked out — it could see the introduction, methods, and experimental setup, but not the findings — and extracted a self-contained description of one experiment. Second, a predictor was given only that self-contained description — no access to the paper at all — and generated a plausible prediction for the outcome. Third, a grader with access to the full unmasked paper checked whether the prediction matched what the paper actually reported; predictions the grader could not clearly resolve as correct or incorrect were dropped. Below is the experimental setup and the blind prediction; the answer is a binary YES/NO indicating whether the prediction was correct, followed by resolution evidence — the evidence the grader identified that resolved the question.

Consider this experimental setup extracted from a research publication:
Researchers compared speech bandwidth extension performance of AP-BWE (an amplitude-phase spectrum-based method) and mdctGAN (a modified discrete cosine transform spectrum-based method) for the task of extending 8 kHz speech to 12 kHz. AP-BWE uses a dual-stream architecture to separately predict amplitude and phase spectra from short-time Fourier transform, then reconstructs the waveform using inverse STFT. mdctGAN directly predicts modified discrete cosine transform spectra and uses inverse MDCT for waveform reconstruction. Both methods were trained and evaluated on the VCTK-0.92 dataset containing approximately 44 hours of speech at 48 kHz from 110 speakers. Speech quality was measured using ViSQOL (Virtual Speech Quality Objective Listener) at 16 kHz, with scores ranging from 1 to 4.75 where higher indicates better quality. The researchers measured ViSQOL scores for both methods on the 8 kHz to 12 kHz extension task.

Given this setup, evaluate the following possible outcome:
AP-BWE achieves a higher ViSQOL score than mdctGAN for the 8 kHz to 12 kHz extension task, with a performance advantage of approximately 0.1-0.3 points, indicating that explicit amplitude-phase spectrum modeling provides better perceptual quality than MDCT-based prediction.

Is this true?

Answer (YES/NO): NO